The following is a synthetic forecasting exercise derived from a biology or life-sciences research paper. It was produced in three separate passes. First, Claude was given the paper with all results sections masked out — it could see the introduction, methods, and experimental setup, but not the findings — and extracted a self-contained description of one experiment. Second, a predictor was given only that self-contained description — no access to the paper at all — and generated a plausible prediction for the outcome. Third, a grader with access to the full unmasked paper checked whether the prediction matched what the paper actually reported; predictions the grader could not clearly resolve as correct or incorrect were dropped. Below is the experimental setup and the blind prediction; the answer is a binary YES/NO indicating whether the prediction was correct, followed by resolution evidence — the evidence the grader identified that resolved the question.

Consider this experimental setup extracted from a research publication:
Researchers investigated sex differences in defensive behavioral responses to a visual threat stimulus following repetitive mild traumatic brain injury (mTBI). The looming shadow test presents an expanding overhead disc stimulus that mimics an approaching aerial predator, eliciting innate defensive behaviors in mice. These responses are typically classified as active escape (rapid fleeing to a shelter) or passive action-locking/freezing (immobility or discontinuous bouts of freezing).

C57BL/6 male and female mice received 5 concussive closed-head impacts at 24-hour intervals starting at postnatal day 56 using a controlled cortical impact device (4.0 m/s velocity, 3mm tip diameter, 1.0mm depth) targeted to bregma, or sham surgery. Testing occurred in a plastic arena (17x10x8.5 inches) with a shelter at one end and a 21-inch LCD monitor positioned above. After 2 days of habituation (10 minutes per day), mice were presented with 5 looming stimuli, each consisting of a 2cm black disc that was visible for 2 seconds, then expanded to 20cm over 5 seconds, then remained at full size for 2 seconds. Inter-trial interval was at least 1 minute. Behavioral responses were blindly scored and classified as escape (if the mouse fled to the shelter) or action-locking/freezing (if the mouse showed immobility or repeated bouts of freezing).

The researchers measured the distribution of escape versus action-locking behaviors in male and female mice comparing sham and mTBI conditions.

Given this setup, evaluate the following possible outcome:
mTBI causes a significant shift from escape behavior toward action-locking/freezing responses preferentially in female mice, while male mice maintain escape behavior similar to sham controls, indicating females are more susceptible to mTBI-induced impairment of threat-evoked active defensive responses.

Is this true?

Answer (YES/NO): NO